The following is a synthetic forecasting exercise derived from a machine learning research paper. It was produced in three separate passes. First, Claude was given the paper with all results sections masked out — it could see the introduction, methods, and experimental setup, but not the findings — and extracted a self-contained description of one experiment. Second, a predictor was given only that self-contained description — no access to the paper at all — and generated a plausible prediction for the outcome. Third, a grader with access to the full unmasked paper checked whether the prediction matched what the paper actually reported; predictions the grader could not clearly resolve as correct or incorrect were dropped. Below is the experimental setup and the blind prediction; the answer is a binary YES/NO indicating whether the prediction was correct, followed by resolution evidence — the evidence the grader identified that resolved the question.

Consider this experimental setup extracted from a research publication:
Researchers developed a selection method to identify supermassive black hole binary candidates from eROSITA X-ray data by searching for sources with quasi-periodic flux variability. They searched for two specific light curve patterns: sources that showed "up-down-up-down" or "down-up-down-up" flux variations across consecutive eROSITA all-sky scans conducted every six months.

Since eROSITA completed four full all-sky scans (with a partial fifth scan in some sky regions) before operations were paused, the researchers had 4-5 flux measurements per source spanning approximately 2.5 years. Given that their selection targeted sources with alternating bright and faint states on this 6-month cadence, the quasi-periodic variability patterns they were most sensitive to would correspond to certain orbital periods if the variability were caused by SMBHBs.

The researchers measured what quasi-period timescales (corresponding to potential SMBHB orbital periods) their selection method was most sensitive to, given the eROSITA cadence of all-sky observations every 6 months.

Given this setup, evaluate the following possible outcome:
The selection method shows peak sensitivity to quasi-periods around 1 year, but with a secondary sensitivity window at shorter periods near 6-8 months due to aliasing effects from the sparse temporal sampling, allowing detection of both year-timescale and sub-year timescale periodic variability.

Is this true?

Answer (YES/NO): NO